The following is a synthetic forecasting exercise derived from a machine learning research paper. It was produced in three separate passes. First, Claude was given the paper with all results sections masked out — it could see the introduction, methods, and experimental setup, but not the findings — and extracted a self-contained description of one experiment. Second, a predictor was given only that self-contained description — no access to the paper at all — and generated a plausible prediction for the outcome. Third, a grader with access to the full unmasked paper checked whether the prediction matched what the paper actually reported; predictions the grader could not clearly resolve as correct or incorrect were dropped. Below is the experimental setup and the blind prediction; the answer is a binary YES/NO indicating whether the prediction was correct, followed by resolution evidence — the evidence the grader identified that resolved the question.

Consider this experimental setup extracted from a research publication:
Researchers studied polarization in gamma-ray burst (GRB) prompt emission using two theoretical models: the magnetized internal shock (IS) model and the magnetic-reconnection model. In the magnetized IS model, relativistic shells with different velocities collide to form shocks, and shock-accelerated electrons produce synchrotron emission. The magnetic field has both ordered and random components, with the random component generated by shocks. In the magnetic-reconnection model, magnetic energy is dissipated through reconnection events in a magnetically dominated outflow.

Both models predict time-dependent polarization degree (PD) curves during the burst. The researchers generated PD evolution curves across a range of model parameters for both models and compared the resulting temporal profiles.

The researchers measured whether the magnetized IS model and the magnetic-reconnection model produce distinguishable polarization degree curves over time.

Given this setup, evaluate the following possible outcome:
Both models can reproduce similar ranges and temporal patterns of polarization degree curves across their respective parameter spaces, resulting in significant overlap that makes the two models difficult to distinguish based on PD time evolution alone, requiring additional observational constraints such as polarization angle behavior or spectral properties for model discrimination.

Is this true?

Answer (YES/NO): YES